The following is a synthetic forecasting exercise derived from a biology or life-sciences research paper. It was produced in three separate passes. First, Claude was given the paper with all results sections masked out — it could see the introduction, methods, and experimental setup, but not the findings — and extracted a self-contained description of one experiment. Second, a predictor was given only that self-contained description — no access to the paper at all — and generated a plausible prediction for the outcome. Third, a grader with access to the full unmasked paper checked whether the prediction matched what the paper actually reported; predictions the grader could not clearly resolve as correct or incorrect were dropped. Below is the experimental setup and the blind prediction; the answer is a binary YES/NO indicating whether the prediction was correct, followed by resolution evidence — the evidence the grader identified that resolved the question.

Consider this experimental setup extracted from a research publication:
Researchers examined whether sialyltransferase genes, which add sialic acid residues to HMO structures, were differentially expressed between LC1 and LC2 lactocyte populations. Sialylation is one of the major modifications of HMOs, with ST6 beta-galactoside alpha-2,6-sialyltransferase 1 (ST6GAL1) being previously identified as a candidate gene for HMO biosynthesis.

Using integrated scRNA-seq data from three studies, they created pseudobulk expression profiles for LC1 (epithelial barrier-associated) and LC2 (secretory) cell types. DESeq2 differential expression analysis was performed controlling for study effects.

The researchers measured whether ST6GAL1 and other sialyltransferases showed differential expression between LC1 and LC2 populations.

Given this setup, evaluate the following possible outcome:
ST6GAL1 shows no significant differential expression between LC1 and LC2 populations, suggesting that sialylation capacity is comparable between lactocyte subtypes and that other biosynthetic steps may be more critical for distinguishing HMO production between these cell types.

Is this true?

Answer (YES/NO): NO